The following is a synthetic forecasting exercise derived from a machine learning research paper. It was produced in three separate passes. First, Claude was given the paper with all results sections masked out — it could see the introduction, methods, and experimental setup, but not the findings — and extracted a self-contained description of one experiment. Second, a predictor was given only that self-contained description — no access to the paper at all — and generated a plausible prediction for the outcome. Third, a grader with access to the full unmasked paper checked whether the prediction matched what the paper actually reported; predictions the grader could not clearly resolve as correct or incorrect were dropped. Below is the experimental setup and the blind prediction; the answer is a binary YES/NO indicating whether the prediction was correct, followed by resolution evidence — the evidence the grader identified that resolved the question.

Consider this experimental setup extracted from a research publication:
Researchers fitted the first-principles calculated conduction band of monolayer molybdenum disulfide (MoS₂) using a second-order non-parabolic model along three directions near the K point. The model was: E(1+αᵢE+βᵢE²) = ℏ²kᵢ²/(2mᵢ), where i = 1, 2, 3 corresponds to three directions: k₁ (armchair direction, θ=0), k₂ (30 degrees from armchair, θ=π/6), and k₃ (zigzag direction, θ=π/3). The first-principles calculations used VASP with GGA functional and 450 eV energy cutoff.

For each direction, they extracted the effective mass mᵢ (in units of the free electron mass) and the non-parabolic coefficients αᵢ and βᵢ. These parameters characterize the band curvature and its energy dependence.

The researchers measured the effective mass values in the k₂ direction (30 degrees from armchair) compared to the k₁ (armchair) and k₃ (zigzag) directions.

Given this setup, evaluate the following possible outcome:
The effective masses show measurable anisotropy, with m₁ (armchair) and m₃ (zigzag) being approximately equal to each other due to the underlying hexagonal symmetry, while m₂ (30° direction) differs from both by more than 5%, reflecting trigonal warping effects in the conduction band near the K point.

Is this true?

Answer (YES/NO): NO